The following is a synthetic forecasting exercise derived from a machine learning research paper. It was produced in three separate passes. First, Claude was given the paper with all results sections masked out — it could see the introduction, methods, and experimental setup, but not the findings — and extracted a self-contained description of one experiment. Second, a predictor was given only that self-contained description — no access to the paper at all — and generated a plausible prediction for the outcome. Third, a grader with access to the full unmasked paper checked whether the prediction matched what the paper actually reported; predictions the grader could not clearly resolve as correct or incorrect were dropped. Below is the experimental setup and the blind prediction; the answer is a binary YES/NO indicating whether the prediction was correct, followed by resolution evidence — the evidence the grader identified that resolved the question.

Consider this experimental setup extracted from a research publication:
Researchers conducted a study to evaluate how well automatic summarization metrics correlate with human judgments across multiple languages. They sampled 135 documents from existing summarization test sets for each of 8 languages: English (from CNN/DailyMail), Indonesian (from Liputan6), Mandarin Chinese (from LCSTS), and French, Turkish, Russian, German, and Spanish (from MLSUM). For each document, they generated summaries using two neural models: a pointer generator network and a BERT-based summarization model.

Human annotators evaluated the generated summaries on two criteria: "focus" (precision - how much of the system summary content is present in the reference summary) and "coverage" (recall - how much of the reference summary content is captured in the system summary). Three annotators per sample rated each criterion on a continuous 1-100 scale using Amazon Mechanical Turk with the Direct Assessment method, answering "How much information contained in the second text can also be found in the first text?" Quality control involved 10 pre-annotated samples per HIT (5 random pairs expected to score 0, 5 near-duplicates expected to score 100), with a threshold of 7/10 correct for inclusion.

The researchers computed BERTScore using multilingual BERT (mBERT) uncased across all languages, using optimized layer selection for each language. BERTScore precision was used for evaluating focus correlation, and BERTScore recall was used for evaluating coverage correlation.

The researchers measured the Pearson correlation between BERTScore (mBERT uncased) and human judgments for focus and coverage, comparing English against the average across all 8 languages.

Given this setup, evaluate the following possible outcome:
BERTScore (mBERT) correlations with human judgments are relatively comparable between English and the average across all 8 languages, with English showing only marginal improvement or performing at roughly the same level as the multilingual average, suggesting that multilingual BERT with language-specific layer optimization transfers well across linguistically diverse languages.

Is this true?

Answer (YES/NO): NO